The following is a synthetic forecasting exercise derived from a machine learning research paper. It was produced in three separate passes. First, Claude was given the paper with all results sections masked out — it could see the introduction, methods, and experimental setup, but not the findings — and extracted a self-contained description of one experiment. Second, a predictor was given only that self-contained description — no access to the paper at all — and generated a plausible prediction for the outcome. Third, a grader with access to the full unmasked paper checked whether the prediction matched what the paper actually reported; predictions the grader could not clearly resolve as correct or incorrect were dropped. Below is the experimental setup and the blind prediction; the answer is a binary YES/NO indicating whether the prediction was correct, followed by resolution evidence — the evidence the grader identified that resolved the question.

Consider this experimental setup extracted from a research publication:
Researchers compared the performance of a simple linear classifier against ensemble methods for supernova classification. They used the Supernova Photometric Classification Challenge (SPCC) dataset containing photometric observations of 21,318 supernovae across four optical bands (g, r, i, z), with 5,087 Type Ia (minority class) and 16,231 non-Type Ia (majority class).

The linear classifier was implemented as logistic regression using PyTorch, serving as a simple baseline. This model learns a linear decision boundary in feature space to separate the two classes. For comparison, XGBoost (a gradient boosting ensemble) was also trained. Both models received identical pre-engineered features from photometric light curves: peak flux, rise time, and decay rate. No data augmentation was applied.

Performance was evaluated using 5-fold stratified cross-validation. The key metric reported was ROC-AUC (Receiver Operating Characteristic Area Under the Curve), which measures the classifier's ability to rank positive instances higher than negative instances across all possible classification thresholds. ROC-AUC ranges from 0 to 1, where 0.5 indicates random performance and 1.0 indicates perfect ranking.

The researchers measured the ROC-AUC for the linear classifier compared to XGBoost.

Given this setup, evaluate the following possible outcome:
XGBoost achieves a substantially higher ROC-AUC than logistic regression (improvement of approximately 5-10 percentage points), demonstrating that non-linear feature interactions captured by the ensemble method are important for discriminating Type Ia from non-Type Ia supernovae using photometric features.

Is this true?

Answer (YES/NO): NO